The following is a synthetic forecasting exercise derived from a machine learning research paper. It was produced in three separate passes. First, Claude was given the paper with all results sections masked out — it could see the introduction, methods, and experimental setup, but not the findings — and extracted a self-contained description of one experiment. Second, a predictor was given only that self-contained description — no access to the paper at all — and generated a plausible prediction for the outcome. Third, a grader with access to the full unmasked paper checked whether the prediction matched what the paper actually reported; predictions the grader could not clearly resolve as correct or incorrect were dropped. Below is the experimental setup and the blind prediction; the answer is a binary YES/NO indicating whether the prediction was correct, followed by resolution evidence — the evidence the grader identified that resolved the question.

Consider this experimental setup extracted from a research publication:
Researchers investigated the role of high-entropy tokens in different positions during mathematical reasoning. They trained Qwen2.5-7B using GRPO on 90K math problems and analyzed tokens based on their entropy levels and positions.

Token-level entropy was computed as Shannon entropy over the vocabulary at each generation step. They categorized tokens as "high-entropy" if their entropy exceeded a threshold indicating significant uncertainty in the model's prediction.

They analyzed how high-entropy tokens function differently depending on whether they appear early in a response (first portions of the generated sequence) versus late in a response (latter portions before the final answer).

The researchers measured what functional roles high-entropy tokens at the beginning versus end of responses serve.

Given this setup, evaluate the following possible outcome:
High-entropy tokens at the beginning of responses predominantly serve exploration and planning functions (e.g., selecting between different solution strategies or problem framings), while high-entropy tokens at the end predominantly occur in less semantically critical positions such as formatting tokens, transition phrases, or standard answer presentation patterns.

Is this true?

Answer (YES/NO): NO